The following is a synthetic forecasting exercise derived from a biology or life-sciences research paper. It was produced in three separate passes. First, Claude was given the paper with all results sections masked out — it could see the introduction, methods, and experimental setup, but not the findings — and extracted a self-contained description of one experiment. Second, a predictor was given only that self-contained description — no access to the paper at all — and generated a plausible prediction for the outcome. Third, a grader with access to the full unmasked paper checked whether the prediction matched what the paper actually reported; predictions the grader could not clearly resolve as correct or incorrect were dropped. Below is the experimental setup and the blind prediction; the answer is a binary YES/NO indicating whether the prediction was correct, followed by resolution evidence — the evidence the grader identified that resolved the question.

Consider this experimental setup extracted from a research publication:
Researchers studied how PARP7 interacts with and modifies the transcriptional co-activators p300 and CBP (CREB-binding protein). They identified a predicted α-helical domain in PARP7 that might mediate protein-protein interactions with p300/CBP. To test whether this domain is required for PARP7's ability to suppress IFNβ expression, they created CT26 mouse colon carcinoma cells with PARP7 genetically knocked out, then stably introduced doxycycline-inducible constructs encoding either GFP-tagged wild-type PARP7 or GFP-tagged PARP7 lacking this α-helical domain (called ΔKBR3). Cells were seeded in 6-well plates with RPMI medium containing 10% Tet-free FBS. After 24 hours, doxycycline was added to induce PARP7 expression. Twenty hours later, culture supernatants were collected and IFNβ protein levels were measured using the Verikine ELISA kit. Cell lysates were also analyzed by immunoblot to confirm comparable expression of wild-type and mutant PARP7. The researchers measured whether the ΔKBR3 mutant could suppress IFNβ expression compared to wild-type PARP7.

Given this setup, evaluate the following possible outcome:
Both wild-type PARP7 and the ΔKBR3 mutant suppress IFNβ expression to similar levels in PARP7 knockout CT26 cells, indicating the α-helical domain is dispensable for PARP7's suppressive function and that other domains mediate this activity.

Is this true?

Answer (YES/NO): NO